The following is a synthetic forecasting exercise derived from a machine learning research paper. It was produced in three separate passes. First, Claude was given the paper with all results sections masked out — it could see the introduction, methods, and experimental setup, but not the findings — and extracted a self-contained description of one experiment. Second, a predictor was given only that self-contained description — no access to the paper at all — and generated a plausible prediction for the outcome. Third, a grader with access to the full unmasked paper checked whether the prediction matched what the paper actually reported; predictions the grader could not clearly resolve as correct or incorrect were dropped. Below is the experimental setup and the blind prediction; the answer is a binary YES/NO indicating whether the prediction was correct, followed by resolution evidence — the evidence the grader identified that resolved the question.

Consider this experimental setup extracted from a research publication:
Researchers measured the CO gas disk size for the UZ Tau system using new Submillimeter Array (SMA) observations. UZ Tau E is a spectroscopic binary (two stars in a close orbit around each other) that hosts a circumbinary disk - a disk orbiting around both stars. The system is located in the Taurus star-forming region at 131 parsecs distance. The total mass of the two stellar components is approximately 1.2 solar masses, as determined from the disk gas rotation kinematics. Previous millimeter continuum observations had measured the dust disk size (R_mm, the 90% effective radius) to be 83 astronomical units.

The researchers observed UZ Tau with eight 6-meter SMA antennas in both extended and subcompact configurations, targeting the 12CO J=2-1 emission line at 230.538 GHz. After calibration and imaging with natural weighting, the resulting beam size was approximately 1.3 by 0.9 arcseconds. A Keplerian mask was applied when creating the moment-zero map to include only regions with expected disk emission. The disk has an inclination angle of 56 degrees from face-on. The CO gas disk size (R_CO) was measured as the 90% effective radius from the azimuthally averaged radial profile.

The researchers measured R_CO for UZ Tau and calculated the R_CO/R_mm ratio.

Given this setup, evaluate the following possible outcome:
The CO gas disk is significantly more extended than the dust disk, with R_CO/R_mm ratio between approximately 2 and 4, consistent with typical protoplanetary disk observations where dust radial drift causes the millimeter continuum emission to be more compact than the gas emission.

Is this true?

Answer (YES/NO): NO